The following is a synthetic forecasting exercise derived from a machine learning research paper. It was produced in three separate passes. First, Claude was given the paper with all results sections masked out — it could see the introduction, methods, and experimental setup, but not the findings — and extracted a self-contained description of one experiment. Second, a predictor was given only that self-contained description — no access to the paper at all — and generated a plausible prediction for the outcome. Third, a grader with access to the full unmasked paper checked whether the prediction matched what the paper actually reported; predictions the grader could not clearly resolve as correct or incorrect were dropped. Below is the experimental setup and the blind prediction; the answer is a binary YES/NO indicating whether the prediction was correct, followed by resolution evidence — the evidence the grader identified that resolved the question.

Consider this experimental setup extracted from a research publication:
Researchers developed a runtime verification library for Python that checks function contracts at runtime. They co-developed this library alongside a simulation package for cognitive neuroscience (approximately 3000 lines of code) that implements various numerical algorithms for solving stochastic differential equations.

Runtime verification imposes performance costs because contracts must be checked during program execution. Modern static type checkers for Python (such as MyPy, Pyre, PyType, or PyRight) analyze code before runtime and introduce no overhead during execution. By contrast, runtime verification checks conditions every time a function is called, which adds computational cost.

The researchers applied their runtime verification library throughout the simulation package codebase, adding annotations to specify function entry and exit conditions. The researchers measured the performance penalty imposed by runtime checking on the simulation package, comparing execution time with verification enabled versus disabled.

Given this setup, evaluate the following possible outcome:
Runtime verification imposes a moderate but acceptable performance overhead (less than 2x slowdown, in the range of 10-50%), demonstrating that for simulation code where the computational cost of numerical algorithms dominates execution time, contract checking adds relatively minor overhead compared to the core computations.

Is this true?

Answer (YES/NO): NO